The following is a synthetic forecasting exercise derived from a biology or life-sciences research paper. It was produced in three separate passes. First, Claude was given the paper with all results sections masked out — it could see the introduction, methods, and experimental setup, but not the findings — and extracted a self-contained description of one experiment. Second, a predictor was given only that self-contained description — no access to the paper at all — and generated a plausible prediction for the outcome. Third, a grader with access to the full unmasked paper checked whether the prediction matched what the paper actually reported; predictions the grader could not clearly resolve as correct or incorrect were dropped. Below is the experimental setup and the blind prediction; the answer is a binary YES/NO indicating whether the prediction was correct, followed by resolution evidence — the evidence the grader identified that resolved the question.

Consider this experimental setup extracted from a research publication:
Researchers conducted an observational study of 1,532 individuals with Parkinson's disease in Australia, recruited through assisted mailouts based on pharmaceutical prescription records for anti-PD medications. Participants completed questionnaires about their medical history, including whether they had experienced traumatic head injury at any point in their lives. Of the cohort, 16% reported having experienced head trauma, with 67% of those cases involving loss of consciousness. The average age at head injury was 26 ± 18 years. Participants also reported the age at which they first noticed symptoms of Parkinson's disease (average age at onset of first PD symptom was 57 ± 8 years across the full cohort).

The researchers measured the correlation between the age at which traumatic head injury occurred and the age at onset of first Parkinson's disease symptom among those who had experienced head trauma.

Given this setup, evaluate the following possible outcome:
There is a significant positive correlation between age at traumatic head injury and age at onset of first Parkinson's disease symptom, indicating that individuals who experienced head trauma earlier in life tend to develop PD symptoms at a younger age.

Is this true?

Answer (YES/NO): YES